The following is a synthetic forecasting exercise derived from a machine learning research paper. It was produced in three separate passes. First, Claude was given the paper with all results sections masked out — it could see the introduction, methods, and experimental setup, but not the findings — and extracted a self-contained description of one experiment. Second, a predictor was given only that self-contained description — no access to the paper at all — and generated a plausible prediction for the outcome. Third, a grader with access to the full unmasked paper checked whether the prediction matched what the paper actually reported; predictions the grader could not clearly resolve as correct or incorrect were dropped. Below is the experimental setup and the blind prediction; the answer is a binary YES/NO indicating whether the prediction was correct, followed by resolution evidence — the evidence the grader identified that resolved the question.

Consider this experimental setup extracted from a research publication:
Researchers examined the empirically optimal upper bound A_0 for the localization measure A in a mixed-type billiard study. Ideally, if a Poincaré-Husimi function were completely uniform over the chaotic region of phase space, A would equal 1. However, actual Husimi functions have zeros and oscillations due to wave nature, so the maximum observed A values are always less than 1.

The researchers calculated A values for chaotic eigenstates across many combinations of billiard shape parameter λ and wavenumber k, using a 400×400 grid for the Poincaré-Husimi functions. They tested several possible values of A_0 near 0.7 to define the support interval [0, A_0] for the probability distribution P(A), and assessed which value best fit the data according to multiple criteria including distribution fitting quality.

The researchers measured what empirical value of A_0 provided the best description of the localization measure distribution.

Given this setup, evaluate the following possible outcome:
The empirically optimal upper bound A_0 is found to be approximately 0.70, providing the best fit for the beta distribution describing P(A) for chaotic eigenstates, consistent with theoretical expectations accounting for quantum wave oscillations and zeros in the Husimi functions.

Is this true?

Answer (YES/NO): YES